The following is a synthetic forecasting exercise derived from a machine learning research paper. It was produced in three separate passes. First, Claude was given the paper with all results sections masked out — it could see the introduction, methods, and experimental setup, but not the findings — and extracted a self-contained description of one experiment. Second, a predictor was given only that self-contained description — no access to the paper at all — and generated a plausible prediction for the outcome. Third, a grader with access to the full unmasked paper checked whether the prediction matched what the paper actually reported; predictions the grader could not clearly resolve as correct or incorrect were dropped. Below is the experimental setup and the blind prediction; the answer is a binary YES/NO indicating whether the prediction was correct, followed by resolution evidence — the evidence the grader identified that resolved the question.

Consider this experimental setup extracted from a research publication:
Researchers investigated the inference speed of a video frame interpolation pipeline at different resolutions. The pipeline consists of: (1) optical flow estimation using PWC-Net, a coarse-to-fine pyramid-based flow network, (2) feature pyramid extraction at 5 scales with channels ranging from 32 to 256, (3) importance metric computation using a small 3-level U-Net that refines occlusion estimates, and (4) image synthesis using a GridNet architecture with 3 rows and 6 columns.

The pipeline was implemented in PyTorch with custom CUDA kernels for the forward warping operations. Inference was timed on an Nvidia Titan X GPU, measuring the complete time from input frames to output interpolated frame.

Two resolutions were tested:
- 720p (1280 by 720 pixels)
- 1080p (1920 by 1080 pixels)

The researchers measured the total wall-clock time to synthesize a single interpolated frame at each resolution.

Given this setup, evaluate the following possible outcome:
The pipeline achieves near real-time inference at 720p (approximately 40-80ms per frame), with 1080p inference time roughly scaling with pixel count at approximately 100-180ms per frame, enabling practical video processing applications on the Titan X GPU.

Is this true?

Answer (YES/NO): NO